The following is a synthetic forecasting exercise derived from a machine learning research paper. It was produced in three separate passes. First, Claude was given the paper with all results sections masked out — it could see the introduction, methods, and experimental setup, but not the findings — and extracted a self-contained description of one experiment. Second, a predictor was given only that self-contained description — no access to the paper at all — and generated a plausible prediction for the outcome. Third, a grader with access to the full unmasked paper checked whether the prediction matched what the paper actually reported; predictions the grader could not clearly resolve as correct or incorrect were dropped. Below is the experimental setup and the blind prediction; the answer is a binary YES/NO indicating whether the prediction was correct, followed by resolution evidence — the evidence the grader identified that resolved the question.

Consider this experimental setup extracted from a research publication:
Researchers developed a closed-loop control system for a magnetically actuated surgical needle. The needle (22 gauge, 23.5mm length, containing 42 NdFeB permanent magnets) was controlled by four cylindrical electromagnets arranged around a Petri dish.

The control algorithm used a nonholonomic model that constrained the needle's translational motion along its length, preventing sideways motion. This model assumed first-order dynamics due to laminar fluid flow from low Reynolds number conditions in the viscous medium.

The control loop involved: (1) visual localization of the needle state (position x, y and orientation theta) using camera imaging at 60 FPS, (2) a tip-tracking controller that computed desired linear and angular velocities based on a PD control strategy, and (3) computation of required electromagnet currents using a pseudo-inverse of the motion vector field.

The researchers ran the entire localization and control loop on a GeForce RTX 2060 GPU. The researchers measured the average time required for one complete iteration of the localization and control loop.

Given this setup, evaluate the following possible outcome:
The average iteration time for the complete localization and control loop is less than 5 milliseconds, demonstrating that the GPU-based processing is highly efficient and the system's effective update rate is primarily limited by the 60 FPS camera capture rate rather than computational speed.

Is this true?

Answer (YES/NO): NO